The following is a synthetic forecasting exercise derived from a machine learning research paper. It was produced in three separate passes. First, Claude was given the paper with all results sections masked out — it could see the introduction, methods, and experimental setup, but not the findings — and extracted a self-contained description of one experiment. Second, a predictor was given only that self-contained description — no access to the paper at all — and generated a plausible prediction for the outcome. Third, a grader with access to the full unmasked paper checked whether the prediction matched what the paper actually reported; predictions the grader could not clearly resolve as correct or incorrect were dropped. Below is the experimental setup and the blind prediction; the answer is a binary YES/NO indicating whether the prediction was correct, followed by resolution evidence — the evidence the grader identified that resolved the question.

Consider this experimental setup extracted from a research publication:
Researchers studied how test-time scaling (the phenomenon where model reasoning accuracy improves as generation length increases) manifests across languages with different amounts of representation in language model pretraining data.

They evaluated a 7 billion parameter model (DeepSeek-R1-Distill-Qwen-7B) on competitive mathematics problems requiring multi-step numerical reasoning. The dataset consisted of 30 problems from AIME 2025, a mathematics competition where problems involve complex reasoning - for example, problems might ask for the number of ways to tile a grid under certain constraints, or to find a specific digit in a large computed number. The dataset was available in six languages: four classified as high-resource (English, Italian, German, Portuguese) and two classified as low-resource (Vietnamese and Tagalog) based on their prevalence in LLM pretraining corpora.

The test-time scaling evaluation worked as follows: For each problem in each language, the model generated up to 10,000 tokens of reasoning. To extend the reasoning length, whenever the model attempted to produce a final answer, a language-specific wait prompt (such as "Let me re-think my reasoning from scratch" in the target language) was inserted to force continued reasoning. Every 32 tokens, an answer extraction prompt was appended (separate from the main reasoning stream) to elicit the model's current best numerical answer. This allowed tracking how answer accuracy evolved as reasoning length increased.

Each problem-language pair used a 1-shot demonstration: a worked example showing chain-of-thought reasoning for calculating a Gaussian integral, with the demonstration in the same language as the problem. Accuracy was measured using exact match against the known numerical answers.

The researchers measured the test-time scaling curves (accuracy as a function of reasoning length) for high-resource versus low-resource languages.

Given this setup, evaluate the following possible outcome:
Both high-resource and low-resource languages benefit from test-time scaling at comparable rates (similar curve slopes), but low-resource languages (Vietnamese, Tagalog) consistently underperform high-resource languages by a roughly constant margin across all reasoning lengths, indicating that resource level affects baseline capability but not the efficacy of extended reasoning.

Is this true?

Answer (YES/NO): NO